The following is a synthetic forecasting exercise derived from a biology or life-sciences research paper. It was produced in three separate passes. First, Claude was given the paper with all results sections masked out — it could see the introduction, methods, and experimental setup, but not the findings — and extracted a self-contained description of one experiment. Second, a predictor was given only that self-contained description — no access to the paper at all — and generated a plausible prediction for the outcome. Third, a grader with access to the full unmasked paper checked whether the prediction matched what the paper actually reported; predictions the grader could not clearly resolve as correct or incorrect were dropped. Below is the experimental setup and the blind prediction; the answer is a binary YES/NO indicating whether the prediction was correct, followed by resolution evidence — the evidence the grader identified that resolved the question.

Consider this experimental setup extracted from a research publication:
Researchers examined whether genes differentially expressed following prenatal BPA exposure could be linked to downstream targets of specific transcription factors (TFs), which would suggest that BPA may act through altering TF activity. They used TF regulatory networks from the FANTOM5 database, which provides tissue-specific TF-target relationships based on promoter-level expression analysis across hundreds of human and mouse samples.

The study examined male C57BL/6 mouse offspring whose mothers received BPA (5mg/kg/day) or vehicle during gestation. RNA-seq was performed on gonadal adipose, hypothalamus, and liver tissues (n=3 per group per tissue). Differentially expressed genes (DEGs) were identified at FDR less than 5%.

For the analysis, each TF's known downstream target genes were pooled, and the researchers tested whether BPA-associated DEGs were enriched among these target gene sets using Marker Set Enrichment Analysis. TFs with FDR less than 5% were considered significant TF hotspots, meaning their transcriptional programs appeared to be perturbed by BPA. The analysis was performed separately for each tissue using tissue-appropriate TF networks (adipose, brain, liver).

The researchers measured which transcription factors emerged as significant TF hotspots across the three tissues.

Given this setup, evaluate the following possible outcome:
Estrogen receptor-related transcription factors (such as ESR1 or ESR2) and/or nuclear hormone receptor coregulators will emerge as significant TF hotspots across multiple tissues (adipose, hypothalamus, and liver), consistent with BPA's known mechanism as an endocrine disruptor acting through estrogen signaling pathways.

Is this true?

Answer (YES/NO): NO